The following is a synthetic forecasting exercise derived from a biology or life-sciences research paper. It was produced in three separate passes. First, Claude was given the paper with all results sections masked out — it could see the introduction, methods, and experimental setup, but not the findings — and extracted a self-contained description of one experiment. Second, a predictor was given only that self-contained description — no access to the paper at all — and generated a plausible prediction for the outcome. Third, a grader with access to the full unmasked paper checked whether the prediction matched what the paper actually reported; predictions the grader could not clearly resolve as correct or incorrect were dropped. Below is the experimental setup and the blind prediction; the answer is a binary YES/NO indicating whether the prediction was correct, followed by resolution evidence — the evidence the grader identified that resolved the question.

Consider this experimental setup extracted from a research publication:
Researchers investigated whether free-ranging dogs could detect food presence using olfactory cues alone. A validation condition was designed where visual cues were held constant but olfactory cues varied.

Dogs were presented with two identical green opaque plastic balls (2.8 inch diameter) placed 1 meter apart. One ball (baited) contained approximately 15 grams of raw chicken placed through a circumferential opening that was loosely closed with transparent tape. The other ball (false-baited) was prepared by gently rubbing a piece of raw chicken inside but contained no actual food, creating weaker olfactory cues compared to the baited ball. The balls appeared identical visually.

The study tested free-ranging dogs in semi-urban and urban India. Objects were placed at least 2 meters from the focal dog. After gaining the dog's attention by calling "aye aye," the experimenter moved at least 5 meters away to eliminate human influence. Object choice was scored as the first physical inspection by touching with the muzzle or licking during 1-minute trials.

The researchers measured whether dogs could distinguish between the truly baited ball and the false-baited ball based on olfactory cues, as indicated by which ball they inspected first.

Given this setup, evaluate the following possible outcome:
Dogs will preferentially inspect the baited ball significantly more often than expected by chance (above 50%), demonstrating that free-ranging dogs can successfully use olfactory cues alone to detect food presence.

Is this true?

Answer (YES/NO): NO